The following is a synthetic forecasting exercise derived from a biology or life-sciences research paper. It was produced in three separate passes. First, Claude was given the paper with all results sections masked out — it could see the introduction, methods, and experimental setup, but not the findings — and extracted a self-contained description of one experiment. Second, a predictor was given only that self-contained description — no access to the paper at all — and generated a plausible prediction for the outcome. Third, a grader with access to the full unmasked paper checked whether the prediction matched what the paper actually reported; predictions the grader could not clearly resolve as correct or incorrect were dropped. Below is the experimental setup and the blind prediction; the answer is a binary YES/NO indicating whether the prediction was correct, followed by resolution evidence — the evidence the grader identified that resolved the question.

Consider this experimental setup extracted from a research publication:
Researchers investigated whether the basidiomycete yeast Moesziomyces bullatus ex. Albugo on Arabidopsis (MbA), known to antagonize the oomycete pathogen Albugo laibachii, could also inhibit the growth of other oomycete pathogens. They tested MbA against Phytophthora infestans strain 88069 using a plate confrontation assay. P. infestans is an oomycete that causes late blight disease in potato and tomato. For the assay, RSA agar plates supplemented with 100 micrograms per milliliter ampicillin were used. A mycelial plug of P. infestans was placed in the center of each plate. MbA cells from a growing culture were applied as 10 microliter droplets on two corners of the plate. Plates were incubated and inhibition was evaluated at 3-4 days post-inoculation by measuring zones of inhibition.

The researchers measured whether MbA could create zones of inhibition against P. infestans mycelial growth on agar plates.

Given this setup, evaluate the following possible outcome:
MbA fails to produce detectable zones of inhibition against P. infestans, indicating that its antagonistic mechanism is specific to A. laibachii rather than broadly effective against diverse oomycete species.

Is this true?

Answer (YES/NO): YES